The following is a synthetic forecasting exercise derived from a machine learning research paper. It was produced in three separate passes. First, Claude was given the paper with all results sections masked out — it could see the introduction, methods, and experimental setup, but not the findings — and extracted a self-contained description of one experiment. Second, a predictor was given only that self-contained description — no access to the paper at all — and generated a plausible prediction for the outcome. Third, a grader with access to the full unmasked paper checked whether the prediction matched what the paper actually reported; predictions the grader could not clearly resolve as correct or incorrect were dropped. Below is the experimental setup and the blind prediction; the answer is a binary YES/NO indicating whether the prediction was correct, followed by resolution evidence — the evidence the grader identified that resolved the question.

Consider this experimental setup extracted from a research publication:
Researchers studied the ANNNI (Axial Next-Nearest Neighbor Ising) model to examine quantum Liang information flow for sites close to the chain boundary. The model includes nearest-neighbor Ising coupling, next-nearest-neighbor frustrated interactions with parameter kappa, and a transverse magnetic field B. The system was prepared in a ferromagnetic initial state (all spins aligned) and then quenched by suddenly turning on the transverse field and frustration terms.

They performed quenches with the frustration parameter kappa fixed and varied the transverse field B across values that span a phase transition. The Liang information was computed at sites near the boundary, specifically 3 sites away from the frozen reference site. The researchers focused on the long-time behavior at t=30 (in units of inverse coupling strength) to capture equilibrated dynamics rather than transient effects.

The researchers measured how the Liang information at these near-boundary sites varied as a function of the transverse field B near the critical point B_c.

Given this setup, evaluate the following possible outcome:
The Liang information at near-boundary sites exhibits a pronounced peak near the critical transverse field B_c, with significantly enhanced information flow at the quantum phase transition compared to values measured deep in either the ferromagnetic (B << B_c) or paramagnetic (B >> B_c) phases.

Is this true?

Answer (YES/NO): YES